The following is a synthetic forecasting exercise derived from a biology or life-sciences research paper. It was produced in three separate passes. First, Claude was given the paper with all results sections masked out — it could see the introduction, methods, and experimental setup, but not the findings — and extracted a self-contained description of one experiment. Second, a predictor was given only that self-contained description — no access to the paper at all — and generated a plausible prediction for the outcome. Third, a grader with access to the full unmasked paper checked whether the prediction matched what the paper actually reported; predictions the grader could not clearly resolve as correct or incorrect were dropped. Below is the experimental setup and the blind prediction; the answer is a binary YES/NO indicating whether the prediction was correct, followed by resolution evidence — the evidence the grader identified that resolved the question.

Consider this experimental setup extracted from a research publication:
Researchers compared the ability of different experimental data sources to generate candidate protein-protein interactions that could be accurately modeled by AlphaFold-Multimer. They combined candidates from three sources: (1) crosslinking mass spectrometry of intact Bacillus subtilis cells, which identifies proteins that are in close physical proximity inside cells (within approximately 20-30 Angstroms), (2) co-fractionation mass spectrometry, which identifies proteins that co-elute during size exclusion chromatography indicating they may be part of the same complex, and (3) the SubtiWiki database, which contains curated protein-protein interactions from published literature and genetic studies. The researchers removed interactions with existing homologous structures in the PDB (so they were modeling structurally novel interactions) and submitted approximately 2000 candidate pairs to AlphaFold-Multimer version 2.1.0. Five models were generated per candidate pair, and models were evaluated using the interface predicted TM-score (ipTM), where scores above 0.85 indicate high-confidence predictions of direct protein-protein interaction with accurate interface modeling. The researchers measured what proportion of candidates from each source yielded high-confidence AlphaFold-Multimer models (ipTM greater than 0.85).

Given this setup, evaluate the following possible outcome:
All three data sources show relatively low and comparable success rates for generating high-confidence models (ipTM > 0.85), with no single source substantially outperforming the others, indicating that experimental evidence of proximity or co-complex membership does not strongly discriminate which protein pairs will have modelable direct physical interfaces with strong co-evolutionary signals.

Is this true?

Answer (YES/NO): NO